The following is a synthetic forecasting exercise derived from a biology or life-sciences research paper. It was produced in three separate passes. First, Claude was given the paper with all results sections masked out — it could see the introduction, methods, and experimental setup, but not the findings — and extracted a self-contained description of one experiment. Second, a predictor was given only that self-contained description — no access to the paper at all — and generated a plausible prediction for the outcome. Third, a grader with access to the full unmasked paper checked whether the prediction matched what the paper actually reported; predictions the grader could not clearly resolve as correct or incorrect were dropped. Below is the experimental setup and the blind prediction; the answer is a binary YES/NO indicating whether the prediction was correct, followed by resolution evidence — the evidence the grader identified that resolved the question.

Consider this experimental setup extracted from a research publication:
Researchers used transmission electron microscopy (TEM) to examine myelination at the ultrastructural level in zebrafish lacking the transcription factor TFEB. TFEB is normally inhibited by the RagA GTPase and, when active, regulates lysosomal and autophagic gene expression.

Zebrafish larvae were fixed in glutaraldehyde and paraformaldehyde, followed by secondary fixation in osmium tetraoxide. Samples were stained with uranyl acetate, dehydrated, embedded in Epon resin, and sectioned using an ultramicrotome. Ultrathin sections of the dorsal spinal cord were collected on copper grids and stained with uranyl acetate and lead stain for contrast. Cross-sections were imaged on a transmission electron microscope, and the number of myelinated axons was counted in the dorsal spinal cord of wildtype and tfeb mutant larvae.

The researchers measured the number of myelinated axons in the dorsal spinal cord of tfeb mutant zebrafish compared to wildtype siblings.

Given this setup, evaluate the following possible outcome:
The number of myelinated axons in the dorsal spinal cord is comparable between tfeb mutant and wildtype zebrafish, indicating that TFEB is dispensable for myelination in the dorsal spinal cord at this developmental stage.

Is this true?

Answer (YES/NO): NO